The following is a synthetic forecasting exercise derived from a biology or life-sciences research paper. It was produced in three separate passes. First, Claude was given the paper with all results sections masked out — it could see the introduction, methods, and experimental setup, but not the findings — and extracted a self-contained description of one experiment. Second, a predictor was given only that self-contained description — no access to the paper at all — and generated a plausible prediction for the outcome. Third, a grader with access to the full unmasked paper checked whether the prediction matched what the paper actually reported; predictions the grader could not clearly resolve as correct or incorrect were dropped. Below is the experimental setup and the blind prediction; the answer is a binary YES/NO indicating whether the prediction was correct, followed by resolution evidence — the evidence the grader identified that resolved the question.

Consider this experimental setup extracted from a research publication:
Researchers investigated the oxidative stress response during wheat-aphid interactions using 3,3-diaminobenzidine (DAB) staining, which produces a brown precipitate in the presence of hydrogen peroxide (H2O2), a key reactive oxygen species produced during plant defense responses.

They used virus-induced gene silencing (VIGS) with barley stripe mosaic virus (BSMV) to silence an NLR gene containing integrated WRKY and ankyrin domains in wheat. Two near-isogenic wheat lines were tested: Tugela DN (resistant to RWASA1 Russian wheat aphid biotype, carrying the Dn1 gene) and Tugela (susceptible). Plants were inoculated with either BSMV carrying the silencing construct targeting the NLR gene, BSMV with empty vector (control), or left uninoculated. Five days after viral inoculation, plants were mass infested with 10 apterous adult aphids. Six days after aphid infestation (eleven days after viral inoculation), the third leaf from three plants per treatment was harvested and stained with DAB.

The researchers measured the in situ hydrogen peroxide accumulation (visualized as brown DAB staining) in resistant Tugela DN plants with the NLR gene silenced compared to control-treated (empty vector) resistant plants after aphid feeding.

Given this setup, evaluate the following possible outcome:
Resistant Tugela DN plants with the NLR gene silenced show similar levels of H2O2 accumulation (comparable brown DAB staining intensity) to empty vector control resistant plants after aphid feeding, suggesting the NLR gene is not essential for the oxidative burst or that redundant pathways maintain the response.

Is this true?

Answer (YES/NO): NO